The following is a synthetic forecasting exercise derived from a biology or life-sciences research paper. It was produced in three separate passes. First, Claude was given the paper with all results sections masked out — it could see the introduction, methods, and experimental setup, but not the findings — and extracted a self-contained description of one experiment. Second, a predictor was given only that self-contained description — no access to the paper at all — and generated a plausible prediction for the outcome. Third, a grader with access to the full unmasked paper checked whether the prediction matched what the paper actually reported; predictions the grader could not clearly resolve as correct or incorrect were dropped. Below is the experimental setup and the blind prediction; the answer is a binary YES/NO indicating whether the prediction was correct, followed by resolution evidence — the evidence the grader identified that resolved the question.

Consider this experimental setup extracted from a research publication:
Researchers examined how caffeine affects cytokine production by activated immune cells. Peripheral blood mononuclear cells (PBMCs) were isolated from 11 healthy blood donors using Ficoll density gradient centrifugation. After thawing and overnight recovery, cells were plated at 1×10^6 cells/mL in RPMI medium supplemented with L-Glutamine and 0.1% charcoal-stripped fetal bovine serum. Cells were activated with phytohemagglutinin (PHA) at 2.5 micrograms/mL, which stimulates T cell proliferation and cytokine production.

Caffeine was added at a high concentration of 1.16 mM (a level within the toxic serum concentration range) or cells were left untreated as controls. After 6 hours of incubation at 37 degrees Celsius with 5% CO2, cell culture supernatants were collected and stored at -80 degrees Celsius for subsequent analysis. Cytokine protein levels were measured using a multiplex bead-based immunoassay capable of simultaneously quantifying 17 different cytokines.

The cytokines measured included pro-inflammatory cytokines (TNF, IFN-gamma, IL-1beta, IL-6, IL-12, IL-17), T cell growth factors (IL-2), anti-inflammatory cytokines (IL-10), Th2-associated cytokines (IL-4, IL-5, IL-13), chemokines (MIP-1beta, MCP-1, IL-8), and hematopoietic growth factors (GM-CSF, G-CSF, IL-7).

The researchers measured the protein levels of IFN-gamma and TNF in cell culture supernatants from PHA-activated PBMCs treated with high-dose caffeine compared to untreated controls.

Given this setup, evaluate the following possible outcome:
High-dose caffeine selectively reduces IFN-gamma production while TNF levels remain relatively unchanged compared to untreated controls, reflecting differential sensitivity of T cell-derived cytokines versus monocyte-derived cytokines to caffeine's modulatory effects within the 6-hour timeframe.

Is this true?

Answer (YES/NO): NO